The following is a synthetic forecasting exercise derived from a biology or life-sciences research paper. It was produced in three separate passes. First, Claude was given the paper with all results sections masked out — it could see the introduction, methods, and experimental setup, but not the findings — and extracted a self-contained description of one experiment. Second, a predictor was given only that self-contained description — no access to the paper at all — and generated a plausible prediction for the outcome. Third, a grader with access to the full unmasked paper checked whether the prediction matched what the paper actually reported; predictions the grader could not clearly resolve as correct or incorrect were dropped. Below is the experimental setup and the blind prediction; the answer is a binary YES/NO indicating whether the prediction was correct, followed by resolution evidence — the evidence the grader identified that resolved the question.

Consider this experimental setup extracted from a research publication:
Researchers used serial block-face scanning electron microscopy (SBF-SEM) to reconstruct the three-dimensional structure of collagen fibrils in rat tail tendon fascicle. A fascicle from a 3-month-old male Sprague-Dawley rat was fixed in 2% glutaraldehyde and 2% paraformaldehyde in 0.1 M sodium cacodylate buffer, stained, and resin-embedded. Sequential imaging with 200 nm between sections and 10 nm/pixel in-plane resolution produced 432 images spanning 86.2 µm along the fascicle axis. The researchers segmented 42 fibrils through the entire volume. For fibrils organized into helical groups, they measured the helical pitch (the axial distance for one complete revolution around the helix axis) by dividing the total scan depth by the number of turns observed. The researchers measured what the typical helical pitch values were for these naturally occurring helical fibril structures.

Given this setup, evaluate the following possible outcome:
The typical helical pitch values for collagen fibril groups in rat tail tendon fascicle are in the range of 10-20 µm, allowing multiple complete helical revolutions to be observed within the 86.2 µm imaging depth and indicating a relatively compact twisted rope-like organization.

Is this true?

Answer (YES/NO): NO